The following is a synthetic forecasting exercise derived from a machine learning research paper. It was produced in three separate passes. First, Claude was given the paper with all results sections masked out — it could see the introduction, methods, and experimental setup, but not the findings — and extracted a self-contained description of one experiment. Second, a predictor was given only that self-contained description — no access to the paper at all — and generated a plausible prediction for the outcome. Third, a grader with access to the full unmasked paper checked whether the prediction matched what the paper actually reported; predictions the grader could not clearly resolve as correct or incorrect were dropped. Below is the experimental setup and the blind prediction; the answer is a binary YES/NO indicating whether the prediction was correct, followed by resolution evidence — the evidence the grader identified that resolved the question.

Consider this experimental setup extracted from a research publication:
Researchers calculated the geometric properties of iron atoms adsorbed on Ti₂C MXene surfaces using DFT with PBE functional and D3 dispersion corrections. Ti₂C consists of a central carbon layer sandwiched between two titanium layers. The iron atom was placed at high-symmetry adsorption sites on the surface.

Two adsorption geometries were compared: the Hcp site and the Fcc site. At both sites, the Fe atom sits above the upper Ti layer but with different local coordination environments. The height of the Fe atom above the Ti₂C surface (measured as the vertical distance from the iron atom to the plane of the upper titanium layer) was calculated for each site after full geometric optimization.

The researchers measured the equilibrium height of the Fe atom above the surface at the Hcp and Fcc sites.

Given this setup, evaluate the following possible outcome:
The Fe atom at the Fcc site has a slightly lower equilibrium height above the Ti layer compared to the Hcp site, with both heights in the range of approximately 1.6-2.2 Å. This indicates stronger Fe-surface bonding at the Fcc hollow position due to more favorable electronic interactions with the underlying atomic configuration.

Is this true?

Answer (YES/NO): YES